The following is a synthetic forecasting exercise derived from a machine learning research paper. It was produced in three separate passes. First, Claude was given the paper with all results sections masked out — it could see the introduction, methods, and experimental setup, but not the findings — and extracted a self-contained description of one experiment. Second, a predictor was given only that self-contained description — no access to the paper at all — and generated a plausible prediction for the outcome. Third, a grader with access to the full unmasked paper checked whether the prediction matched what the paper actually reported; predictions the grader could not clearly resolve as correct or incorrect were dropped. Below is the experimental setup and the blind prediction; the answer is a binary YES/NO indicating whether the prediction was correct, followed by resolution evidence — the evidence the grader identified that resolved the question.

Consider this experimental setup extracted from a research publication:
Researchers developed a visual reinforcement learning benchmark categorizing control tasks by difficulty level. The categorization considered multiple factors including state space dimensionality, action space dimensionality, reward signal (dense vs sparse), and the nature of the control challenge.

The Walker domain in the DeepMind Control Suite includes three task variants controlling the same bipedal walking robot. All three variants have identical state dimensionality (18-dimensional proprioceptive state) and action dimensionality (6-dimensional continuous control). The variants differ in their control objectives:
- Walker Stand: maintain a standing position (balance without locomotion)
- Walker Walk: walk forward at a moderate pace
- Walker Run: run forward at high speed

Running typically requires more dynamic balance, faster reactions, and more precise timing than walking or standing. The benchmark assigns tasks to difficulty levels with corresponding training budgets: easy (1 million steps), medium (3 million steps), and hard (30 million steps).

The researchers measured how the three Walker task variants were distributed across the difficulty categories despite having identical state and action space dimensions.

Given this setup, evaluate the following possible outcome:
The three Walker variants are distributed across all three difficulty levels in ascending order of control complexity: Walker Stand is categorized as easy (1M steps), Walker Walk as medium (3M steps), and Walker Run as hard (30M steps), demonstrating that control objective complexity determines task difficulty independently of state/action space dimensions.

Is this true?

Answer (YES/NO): NO